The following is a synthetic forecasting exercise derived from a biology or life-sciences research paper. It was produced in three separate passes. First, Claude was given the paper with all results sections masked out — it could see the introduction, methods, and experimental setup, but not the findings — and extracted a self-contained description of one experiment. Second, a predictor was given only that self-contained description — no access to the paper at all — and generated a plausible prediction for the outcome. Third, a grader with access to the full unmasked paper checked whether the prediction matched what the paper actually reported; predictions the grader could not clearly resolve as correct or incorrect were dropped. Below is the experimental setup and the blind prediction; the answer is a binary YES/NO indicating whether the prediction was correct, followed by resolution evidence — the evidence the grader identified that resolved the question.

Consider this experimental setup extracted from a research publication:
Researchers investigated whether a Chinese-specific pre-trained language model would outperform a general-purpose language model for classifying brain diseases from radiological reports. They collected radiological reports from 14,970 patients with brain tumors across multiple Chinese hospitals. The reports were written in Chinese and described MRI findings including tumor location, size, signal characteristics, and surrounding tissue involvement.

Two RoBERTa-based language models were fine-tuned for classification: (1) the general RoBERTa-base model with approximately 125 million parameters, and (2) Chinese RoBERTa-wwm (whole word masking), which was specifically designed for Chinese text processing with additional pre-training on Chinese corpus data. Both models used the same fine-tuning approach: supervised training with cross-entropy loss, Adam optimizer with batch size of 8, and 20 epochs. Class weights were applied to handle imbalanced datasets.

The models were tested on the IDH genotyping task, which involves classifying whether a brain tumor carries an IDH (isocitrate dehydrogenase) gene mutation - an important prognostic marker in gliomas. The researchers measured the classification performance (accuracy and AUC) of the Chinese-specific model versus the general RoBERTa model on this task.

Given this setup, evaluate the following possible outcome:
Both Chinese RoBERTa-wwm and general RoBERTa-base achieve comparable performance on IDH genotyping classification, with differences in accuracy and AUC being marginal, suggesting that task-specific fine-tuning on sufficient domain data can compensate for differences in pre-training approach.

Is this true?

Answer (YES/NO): NO